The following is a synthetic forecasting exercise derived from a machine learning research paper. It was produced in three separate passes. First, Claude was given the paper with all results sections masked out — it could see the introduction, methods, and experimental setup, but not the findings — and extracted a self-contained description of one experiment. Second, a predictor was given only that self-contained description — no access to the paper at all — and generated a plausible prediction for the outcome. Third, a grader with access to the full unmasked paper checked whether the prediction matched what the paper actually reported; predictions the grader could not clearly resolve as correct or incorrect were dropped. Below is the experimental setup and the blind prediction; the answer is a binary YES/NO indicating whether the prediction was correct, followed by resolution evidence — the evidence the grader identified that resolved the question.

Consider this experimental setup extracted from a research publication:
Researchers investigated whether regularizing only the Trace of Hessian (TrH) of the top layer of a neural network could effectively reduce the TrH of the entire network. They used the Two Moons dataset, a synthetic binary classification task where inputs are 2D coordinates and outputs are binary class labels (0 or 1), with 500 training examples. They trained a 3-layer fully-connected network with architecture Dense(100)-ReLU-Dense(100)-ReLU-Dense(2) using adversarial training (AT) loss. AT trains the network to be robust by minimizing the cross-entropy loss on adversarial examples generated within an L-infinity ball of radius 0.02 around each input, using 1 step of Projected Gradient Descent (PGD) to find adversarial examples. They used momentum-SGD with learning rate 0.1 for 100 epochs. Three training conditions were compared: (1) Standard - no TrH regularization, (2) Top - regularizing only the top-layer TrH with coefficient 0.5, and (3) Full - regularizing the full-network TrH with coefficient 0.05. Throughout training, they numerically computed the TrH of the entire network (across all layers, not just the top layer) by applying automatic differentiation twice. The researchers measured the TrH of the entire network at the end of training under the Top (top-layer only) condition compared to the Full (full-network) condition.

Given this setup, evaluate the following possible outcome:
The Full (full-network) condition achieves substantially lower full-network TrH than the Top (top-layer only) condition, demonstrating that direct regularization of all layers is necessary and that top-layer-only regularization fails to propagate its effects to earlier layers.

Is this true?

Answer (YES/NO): NO